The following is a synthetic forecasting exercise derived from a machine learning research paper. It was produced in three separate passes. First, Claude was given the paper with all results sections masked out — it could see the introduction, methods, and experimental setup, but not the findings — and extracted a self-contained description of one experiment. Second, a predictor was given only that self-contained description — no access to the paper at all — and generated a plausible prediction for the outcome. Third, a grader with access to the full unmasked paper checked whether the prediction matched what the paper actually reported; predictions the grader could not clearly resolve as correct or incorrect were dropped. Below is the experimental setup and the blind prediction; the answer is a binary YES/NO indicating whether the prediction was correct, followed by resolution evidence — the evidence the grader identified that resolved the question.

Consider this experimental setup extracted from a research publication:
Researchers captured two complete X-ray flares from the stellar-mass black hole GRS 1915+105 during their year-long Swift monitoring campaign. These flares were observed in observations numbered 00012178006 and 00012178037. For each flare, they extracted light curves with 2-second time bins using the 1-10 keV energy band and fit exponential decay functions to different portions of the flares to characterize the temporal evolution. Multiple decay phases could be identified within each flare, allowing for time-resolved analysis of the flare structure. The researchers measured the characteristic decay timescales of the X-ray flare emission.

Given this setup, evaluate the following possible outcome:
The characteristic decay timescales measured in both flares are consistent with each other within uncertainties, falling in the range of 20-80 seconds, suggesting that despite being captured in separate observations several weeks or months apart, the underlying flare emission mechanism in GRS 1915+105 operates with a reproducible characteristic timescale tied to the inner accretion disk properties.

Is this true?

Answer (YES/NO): NO